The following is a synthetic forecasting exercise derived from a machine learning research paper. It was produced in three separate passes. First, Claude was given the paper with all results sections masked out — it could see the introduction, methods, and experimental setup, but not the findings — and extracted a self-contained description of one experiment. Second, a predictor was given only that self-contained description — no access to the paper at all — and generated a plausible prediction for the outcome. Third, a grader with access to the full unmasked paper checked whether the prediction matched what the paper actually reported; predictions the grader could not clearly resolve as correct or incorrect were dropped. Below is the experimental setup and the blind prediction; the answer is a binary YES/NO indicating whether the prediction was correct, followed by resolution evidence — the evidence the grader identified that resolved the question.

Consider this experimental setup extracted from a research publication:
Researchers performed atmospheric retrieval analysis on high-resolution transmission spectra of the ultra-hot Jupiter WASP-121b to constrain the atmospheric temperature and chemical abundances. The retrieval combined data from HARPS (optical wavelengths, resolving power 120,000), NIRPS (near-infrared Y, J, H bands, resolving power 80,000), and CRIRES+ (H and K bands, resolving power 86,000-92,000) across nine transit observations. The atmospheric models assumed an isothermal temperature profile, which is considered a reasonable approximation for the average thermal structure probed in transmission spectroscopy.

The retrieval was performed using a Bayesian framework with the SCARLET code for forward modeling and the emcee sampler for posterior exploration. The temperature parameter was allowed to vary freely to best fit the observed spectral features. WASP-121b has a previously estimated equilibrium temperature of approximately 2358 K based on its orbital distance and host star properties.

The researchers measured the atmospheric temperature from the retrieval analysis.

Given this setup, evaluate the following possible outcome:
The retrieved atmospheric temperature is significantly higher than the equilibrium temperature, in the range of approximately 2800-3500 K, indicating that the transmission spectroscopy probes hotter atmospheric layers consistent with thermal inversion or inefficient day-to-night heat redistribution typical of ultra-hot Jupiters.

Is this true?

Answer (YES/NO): YES